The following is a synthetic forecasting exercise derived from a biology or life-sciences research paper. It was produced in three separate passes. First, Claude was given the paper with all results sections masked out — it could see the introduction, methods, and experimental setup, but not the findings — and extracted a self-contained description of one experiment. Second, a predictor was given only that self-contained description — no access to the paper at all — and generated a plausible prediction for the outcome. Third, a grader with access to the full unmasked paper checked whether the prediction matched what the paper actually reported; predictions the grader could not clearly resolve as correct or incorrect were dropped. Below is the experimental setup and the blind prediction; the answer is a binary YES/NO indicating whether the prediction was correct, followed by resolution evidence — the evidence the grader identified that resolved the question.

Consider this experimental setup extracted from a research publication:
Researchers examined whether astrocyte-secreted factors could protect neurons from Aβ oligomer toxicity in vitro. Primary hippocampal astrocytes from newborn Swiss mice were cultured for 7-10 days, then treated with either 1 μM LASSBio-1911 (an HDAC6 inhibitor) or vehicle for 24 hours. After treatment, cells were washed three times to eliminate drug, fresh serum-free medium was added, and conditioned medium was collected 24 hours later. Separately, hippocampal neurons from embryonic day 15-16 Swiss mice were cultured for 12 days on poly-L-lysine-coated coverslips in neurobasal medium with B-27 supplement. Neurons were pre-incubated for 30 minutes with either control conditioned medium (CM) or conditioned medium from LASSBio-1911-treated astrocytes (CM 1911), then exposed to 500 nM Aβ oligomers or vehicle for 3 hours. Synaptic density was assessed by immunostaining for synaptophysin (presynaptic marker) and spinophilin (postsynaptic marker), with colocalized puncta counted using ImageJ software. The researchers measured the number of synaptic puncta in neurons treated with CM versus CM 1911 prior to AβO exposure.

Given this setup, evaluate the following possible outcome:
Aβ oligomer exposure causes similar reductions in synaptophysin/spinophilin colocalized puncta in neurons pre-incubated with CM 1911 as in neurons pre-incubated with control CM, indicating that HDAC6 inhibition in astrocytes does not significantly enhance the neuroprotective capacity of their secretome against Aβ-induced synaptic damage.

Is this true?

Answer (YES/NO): NO